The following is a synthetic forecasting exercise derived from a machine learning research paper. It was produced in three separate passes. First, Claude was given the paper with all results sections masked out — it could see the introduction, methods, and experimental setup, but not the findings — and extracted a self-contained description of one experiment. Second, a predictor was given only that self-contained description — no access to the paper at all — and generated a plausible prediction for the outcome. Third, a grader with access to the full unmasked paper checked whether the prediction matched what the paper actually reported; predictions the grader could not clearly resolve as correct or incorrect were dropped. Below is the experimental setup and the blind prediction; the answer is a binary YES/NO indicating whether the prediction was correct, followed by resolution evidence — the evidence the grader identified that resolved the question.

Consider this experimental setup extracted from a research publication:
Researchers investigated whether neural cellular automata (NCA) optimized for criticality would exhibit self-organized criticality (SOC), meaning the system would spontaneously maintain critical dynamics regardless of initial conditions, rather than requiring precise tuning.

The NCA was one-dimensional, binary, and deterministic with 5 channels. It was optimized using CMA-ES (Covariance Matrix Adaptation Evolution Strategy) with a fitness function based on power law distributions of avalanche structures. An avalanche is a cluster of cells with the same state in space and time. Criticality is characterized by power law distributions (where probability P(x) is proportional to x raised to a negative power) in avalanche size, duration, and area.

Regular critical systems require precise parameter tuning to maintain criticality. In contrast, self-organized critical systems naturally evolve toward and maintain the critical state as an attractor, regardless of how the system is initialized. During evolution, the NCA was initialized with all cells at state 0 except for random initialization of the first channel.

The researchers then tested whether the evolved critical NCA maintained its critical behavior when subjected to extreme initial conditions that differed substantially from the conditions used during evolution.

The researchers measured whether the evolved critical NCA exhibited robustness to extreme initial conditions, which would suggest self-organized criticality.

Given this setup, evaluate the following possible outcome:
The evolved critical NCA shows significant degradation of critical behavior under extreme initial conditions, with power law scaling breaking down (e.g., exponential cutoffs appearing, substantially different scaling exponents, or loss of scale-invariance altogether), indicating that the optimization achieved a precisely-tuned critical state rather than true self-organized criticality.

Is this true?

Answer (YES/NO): NO